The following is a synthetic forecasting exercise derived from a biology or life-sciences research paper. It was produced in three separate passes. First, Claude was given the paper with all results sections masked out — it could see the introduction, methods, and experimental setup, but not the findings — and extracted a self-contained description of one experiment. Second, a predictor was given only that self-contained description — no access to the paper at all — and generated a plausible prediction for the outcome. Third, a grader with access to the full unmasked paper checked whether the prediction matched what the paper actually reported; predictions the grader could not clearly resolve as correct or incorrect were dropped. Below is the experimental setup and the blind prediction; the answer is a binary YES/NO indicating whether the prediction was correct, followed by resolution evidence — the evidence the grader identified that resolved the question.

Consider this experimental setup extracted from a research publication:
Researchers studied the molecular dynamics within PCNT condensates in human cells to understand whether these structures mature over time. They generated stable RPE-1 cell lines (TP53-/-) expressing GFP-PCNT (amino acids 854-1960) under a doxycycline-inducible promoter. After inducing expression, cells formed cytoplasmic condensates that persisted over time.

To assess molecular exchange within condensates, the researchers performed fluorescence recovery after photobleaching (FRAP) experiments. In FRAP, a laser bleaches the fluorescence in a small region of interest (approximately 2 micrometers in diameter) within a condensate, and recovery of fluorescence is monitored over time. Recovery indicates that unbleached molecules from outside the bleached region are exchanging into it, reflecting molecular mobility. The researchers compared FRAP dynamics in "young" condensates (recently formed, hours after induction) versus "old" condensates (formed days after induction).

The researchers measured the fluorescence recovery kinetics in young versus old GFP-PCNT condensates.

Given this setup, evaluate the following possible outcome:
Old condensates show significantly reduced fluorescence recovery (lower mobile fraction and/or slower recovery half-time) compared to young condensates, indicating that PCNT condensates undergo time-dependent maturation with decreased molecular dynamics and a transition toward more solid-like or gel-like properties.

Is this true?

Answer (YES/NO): YES